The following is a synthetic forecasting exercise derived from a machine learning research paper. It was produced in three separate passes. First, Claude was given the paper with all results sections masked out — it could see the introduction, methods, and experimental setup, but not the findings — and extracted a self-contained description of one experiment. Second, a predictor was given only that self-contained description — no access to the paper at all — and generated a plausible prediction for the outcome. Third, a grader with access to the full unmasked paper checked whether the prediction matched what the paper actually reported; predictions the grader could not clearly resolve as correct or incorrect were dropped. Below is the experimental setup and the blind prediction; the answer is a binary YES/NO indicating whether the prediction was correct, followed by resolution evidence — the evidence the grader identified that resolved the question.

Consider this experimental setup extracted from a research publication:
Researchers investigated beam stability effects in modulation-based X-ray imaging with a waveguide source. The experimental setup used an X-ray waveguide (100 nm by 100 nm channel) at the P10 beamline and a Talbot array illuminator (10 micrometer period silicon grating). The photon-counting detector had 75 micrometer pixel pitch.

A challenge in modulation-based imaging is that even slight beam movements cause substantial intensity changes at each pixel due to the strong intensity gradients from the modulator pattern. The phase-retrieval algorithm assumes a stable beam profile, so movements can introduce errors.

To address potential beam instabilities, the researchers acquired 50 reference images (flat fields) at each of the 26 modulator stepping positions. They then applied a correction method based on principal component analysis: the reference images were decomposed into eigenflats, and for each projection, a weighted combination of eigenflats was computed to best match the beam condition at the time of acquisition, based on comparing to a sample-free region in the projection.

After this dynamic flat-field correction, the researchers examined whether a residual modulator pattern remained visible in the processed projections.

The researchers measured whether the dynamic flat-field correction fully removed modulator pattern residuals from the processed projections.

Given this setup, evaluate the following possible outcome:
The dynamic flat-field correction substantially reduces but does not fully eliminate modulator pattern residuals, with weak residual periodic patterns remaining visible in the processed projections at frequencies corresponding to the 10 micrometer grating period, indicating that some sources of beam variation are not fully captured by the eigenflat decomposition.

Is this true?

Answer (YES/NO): YES